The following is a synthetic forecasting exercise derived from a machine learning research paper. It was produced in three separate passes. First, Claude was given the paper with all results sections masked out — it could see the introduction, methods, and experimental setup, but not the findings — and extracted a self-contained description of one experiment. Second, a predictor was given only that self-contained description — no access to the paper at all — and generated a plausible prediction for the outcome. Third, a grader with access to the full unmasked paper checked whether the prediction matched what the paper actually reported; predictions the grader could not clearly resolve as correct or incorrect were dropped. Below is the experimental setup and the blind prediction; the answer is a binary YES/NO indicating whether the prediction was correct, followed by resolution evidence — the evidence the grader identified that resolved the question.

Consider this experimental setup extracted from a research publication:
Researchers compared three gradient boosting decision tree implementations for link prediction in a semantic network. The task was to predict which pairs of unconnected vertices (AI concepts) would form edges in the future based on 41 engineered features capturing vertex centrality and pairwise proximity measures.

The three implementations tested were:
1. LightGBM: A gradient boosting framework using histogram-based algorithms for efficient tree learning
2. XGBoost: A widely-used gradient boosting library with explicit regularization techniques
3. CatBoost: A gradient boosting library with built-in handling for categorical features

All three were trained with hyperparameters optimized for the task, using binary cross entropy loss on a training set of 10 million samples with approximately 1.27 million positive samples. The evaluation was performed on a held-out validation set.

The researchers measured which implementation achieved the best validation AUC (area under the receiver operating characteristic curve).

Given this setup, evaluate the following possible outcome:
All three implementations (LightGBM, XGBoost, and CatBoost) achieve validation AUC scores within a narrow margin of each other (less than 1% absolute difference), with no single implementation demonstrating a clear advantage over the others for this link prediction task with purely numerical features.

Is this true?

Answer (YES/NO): NO